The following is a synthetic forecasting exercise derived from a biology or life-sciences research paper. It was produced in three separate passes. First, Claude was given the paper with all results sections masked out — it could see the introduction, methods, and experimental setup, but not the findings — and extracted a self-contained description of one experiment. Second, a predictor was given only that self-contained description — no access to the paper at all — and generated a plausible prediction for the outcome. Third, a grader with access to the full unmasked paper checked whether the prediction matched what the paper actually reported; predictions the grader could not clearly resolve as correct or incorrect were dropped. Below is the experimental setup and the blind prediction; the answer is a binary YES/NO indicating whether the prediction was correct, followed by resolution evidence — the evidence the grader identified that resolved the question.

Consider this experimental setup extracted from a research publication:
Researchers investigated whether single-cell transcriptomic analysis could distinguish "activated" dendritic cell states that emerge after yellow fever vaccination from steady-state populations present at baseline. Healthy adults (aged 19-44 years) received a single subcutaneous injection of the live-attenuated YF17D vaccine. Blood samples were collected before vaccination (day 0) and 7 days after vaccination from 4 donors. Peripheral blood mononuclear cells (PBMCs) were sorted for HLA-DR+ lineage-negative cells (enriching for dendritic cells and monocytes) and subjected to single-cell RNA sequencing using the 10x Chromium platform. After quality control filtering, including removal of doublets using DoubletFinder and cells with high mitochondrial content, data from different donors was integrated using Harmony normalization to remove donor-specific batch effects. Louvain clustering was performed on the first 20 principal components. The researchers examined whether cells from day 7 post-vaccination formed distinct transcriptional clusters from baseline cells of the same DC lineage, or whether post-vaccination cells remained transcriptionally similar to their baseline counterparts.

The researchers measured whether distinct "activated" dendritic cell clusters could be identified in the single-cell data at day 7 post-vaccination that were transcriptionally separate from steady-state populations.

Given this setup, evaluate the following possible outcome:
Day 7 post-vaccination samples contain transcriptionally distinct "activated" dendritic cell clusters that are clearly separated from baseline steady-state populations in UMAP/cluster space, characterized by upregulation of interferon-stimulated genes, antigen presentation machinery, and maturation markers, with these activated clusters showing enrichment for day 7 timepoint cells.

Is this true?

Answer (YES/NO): YES